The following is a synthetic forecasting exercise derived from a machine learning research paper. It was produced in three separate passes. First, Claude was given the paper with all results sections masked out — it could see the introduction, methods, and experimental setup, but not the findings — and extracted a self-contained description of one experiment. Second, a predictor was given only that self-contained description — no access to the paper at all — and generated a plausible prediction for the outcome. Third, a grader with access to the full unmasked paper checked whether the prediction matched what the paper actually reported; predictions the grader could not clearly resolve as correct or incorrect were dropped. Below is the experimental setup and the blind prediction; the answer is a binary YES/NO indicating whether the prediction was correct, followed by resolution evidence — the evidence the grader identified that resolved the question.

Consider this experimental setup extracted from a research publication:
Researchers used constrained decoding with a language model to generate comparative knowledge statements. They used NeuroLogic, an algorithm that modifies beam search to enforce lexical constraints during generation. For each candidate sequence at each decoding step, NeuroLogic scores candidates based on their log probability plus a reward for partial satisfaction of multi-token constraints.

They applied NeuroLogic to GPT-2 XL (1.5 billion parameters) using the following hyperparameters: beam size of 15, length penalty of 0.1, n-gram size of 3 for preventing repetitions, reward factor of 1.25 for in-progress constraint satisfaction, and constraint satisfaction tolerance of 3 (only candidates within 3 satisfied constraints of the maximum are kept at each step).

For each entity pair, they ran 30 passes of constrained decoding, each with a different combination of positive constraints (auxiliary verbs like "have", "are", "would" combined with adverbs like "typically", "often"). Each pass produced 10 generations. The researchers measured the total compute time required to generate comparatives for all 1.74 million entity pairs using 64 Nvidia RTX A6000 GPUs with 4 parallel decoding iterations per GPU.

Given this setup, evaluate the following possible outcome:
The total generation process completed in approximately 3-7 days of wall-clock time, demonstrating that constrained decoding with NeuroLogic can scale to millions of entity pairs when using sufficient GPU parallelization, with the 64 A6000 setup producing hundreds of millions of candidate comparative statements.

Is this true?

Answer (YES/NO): NO